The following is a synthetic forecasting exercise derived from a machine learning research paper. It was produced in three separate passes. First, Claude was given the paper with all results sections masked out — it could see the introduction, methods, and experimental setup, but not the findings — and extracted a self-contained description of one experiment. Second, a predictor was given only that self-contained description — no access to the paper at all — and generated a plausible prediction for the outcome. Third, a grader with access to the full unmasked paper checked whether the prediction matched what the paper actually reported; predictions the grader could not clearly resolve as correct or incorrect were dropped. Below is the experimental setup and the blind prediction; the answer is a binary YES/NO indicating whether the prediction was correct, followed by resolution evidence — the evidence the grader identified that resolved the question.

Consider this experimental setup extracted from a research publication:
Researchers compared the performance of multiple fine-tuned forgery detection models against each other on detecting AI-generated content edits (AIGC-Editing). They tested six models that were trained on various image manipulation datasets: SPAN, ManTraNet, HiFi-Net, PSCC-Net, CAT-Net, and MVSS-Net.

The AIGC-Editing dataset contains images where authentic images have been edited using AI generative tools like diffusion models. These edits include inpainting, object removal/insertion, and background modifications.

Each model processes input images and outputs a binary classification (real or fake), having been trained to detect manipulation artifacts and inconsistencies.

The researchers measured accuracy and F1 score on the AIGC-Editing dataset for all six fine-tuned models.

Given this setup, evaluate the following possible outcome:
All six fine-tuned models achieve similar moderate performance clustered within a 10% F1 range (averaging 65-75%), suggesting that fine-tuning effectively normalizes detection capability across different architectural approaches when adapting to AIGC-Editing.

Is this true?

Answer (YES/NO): NO